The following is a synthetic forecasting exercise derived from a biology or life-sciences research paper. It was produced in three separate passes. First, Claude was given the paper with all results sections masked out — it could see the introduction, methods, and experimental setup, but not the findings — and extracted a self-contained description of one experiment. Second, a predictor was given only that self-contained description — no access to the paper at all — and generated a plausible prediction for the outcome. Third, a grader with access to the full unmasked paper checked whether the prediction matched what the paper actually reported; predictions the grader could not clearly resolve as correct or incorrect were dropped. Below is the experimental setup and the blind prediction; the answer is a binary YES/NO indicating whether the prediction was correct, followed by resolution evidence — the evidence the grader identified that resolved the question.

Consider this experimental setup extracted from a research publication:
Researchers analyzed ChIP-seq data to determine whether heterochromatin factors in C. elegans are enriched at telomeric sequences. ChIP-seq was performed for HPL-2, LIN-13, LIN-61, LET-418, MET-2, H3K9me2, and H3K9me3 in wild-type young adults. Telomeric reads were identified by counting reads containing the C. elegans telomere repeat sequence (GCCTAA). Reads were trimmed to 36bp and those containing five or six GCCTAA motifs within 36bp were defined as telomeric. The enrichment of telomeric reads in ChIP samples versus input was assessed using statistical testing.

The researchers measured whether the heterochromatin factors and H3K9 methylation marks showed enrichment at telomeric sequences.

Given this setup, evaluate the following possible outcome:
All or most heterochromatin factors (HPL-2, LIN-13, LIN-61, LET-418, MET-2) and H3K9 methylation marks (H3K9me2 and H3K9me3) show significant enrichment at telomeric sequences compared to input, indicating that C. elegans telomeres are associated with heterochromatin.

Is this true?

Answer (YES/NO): NO